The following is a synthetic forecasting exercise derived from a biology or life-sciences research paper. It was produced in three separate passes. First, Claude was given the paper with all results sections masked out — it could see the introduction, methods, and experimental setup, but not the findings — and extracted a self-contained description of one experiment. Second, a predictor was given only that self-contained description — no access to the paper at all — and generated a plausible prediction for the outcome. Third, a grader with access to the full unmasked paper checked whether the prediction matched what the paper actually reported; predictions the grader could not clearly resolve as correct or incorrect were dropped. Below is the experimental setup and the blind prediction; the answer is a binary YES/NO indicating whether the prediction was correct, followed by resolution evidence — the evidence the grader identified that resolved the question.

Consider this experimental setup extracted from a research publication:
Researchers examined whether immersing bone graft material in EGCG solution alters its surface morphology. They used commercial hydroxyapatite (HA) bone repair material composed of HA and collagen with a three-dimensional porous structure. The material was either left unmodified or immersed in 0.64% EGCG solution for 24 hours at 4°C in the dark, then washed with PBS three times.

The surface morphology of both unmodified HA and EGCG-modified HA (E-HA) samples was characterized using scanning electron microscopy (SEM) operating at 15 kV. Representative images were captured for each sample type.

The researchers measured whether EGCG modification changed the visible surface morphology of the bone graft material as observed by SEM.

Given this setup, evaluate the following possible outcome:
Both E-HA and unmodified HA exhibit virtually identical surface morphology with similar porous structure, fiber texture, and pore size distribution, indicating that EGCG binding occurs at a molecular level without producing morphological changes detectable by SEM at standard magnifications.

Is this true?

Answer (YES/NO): NO